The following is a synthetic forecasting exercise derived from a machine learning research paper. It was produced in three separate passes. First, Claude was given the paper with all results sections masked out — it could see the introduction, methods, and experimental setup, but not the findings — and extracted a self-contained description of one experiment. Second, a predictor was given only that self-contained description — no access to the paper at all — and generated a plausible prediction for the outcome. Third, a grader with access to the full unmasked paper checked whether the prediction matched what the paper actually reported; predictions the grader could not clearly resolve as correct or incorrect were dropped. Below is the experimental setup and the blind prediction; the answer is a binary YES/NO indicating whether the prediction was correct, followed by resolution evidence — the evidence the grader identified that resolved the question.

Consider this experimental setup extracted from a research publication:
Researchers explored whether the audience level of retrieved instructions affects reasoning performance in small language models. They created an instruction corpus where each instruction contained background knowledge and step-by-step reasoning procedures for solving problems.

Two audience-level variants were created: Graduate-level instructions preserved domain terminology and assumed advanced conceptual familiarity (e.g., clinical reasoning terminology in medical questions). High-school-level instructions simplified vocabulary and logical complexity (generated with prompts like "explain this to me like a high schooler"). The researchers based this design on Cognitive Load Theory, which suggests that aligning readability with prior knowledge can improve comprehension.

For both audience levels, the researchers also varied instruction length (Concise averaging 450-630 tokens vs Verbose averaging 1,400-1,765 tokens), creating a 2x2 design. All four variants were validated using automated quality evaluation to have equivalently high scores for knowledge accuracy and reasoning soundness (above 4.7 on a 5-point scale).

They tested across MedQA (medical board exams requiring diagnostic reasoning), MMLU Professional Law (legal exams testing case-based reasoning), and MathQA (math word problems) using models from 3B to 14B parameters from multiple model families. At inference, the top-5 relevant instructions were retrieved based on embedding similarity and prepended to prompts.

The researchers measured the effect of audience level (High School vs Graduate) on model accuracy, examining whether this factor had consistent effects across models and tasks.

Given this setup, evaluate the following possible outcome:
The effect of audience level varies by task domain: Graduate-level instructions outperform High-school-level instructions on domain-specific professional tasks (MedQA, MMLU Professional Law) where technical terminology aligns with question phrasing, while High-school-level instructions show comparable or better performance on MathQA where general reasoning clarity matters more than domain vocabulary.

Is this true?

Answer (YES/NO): NO